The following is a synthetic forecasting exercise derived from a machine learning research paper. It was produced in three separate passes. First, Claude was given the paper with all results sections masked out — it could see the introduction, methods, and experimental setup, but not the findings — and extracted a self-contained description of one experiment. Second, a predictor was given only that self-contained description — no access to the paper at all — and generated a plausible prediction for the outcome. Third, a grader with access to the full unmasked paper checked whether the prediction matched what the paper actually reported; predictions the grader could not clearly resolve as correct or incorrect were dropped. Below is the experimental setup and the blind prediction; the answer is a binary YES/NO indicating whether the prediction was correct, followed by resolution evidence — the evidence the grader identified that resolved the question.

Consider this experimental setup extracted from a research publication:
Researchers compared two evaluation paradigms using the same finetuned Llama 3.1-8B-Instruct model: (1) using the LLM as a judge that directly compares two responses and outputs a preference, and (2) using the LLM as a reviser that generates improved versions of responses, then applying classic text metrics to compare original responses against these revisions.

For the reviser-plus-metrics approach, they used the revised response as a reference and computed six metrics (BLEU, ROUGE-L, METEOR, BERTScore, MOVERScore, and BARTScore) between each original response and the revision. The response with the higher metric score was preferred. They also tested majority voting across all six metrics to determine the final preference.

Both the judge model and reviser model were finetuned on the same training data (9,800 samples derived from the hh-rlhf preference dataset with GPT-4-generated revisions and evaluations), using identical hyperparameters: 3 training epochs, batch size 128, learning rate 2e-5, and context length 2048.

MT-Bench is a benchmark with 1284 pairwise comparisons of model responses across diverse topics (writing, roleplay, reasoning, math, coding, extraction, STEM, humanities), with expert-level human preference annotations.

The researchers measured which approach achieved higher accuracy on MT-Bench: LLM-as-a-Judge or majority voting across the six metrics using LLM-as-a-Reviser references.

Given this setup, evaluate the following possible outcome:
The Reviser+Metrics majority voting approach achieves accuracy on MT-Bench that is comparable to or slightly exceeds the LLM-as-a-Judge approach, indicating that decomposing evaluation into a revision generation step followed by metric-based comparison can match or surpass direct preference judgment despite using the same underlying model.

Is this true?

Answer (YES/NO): NO